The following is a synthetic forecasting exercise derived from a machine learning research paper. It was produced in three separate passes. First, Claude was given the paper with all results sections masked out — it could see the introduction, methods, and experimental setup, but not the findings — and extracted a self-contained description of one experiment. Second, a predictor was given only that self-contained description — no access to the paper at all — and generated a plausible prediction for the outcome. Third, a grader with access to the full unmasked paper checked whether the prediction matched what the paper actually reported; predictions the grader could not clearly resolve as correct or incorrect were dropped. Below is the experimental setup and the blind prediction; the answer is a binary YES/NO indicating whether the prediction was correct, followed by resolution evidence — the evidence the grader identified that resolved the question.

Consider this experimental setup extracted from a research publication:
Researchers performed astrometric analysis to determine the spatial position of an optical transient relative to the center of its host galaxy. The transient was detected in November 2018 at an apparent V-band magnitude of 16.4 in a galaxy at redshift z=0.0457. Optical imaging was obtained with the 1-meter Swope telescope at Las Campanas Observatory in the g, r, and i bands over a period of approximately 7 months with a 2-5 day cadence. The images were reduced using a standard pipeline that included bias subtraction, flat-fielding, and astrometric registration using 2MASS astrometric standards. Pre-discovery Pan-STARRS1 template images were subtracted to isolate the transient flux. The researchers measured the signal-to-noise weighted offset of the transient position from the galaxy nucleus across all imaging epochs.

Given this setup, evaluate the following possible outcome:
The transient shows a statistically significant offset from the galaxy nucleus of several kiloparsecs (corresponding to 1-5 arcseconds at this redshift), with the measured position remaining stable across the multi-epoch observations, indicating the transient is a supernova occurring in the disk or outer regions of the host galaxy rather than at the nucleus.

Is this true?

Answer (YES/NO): NO